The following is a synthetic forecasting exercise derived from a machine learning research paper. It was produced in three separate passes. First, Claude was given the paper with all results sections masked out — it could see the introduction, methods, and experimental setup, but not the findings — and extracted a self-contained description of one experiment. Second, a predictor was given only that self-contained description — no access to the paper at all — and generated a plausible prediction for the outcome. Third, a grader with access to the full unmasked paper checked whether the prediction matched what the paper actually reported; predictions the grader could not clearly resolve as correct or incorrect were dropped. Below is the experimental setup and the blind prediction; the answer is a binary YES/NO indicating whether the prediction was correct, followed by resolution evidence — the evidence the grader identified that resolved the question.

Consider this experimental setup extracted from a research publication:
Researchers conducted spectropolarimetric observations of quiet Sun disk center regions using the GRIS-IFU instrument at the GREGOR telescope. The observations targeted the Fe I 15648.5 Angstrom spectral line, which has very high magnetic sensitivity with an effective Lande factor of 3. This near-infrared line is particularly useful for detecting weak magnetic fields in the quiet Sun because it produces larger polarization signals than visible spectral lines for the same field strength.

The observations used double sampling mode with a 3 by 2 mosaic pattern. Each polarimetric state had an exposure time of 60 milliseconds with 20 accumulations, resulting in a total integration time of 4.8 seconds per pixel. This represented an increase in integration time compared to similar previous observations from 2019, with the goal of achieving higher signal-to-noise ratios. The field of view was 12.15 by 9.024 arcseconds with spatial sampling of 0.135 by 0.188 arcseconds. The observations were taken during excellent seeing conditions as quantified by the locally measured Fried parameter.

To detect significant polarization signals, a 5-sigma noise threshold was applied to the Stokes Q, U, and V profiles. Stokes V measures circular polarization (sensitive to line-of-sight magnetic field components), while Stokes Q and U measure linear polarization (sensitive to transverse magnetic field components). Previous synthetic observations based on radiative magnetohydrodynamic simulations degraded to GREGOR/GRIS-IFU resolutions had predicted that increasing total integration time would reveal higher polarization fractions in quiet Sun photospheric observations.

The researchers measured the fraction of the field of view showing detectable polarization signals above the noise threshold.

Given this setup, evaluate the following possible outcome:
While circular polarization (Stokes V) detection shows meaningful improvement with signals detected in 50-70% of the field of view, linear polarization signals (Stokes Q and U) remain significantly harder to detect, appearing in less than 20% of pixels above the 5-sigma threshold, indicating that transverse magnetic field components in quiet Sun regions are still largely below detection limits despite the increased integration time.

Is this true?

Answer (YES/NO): NO